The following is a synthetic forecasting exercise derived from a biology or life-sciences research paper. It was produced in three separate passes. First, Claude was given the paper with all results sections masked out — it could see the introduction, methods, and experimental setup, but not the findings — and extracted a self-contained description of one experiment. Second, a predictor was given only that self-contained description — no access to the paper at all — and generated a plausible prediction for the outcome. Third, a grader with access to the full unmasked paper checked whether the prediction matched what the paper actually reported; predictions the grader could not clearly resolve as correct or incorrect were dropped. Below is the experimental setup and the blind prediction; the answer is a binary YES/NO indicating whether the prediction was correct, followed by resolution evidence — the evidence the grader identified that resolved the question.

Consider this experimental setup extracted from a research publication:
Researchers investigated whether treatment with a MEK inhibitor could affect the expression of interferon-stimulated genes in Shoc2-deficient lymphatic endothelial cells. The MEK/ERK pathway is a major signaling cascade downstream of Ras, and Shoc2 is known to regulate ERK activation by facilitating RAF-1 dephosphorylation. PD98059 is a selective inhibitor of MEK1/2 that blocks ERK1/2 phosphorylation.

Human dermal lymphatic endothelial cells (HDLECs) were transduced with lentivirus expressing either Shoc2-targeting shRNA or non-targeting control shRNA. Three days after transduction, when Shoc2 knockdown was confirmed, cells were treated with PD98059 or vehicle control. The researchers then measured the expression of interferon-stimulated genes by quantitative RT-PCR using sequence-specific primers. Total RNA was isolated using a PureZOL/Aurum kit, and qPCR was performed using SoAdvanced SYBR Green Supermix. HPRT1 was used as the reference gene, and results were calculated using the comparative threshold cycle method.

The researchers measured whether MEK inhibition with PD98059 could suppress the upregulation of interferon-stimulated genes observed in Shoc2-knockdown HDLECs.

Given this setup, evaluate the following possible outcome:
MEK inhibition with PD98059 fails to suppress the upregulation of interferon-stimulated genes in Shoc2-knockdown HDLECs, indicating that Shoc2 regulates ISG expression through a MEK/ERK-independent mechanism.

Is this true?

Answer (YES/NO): YES